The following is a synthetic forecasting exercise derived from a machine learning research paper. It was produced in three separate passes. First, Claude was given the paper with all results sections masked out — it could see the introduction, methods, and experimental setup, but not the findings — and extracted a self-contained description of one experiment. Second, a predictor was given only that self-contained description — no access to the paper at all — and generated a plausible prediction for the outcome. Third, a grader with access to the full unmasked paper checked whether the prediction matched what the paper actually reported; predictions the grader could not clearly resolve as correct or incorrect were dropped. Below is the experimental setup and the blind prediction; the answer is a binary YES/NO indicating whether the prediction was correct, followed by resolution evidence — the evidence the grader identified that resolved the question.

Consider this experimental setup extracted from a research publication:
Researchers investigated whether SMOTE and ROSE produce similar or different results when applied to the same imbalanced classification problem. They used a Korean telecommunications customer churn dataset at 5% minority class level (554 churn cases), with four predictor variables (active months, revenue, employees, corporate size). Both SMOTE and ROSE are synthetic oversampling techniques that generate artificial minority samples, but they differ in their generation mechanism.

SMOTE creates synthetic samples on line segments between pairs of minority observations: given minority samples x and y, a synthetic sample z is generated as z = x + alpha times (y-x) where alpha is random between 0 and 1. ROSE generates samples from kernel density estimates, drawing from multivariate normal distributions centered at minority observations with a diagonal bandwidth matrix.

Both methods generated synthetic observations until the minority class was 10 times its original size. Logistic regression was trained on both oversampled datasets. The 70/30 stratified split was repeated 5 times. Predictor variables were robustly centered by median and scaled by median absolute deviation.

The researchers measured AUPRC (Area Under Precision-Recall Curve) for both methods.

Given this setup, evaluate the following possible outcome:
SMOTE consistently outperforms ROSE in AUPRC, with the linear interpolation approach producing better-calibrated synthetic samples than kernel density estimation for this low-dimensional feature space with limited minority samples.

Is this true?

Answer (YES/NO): NO